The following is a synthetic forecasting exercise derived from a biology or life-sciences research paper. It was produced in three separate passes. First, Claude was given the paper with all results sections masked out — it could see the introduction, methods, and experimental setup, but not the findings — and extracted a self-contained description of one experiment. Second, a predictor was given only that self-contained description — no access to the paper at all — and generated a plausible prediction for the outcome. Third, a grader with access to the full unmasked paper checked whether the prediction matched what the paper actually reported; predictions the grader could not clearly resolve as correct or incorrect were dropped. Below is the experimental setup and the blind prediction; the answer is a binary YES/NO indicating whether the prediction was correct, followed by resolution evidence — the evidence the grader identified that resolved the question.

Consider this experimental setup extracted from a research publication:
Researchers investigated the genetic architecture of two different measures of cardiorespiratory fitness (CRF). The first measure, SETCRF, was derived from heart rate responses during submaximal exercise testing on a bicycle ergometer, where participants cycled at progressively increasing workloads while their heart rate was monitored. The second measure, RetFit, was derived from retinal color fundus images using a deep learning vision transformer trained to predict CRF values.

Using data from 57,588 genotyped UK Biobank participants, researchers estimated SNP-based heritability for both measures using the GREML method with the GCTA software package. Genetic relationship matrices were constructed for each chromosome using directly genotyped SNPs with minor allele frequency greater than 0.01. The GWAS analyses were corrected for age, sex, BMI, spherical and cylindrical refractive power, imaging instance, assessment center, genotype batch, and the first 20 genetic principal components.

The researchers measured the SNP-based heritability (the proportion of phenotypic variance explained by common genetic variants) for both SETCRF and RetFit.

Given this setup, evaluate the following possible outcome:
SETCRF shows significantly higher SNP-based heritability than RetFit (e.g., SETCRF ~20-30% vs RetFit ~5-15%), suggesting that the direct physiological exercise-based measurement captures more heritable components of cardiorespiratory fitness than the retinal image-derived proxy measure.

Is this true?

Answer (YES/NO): NO